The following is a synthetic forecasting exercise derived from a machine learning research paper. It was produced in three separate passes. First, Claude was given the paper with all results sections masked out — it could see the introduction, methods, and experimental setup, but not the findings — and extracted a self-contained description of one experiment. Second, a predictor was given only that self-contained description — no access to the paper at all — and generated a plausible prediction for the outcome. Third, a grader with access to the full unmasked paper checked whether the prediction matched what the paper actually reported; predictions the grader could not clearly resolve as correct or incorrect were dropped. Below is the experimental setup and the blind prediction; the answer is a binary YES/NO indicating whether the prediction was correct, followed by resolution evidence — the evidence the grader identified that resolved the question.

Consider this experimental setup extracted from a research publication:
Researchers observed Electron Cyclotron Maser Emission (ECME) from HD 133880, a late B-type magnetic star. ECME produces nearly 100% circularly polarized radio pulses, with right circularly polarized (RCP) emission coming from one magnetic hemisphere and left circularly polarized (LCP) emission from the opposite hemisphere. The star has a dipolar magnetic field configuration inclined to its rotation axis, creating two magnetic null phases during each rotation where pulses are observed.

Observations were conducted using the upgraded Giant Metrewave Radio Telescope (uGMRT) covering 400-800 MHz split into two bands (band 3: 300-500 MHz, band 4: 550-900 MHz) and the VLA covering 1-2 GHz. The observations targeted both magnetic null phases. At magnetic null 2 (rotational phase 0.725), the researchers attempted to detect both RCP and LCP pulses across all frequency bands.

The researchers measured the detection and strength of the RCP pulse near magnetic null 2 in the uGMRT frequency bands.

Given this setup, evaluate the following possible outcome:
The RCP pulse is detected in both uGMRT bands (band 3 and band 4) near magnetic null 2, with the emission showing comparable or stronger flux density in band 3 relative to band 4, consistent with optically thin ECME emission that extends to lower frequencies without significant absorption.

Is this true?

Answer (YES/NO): NO